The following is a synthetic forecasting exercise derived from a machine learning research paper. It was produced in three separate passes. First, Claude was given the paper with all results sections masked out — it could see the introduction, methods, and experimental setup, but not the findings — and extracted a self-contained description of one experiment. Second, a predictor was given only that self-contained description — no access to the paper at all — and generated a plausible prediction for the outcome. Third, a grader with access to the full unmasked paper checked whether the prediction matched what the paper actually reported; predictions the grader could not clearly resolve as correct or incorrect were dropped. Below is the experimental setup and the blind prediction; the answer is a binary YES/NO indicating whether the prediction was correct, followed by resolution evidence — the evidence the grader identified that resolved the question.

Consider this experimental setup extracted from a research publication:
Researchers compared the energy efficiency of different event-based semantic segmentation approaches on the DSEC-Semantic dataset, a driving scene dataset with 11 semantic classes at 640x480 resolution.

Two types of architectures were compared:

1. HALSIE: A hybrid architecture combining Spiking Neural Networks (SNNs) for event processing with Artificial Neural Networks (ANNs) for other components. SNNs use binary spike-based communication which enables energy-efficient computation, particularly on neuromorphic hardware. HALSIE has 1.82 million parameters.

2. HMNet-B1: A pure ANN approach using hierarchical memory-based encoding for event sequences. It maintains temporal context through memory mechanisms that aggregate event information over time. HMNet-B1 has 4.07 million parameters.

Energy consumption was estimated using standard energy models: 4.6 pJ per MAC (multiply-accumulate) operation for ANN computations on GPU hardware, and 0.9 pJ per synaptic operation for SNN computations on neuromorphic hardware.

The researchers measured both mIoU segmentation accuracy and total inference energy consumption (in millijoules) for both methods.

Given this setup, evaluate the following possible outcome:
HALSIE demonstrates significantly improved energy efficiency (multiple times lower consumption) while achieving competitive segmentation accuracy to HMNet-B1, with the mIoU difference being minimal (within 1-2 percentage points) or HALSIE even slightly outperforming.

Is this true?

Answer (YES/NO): YES